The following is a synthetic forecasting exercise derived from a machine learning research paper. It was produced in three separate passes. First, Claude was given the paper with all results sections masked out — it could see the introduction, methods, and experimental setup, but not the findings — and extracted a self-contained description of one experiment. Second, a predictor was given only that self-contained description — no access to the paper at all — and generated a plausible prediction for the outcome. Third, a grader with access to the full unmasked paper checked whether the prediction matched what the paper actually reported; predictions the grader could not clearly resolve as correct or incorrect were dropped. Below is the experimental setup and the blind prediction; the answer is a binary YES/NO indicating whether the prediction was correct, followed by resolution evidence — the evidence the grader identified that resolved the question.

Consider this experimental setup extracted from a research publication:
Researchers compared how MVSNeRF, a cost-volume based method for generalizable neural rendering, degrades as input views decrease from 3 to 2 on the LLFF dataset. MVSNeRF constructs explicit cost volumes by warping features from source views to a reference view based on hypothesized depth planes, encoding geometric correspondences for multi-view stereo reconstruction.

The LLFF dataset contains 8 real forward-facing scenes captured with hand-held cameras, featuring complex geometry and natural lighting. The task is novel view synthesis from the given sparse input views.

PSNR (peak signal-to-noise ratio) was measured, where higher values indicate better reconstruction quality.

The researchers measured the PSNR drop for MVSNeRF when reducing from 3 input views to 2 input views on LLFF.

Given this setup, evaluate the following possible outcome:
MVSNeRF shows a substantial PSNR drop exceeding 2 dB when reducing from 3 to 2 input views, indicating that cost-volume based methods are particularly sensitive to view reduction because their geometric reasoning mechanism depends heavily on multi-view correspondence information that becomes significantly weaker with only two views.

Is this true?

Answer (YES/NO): NO